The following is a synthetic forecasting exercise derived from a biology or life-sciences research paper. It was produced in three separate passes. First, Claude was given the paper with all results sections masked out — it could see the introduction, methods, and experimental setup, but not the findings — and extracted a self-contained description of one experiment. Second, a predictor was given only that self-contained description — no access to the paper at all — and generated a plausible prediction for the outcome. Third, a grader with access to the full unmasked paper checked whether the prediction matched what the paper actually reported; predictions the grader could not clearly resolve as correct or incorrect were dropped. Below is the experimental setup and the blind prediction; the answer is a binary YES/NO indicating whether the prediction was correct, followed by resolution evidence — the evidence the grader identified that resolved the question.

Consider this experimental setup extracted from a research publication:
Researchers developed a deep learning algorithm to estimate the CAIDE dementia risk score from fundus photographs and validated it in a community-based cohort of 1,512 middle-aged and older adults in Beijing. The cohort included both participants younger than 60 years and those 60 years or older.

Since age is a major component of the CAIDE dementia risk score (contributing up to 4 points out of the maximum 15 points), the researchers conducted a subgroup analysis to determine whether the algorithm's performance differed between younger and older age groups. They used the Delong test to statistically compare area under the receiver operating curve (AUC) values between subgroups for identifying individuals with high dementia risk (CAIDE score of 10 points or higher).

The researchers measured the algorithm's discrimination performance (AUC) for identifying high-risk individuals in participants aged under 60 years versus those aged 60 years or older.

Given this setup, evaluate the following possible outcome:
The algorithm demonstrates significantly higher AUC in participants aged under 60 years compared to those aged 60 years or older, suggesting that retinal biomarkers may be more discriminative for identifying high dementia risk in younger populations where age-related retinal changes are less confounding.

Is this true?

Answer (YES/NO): YES